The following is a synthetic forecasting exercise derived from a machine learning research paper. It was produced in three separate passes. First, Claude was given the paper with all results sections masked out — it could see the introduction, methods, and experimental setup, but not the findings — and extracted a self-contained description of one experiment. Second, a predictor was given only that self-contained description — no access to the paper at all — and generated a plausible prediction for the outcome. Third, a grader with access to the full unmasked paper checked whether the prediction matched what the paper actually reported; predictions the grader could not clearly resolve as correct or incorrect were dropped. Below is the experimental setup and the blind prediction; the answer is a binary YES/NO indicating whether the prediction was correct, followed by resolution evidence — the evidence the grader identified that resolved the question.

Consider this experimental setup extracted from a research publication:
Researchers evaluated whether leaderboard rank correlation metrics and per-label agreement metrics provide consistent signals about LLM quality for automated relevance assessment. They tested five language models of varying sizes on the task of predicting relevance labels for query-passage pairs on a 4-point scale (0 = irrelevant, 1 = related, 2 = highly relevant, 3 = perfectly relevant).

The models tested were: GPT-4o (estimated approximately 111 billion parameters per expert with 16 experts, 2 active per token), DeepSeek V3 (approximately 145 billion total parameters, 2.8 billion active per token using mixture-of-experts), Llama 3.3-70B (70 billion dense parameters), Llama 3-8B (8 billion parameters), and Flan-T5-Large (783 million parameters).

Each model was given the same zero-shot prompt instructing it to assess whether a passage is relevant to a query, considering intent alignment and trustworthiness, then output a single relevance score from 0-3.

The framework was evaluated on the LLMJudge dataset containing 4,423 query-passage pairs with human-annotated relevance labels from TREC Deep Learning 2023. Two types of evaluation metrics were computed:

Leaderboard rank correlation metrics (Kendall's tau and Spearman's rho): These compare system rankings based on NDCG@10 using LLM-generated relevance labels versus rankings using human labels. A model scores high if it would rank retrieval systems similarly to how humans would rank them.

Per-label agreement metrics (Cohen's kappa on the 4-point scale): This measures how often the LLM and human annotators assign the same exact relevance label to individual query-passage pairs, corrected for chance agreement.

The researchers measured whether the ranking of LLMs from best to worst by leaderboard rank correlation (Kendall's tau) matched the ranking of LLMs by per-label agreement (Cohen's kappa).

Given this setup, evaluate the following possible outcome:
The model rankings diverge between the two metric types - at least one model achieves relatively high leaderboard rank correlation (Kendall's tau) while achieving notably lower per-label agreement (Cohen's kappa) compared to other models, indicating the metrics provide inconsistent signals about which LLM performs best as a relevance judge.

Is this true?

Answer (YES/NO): NO